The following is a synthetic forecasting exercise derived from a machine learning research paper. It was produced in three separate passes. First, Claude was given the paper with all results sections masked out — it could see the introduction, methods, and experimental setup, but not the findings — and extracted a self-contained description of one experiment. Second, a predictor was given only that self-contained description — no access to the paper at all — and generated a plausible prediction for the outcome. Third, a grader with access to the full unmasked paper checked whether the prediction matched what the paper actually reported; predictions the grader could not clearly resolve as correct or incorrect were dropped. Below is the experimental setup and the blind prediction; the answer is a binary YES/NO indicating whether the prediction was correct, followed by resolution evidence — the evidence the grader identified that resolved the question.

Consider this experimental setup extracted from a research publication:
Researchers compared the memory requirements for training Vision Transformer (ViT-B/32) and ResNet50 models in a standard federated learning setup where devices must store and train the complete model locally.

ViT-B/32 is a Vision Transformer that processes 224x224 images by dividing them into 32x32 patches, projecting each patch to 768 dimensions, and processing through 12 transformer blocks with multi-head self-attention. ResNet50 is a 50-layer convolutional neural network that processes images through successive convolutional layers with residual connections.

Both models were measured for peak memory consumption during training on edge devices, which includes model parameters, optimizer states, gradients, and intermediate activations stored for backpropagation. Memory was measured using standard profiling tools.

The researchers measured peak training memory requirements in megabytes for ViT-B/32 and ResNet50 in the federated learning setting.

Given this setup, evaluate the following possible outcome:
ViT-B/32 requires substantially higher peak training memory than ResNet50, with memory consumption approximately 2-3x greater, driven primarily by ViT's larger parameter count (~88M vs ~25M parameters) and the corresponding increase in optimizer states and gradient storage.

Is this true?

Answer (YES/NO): NO